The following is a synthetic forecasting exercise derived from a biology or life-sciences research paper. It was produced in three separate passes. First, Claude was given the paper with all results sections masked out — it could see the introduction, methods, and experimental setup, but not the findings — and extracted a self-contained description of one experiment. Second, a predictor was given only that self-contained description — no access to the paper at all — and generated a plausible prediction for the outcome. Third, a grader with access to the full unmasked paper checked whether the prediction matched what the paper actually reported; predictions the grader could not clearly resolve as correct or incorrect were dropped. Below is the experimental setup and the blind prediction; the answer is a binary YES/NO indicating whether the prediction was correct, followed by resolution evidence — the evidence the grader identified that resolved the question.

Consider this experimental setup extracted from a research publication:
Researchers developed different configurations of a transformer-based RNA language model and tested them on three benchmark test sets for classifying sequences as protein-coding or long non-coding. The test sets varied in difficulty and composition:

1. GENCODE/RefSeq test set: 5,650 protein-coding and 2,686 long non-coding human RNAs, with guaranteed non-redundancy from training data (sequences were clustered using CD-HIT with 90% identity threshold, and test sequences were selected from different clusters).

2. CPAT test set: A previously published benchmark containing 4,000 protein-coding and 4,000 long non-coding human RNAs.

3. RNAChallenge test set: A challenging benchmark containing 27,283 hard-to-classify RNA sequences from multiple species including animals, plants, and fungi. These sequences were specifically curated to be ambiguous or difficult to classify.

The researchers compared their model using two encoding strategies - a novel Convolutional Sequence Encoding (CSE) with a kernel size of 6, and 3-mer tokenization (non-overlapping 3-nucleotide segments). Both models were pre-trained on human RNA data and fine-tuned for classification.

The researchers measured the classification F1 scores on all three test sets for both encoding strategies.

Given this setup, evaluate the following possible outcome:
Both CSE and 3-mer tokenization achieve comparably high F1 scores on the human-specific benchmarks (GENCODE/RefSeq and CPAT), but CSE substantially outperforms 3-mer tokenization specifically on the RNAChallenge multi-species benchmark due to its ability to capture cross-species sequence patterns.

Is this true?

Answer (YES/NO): NO